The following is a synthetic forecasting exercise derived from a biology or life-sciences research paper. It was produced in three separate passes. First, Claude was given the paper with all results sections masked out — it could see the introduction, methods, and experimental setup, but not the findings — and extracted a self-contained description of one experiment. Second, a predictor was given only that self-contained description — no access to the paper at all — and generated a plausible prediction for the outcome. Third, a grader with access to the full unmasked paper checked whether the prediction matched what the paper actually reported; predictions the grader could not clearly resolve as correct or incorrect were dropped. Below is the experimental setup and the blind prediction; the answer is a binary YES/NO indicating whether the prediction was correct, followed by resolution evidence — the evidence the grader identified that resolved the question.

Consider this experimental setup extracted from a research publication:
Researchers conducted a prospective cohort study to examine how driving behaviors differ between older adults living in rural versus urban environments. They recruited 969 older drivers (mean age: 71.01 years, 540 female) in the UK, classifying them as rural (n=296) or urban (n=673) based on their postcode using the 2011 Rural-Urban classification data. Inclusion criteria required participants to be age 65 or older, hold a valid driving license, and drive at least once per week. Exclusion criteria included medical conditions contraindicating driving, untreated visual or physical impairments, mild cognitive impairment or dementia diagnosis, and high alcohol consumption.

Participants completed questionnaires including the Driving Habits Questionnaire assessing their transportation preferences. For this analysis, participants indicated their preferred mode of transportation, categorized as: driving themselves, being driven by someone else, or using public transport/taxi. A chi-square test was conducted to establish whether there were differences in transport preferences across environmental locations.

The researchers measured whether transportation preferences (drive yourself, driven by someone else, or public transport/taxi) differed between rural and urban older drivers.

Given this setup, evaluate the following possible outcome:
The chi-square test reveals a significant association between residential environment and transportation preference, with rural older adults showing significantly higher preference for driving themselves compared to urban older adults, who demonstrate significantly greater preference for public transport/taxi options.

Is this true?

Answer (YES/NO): YES